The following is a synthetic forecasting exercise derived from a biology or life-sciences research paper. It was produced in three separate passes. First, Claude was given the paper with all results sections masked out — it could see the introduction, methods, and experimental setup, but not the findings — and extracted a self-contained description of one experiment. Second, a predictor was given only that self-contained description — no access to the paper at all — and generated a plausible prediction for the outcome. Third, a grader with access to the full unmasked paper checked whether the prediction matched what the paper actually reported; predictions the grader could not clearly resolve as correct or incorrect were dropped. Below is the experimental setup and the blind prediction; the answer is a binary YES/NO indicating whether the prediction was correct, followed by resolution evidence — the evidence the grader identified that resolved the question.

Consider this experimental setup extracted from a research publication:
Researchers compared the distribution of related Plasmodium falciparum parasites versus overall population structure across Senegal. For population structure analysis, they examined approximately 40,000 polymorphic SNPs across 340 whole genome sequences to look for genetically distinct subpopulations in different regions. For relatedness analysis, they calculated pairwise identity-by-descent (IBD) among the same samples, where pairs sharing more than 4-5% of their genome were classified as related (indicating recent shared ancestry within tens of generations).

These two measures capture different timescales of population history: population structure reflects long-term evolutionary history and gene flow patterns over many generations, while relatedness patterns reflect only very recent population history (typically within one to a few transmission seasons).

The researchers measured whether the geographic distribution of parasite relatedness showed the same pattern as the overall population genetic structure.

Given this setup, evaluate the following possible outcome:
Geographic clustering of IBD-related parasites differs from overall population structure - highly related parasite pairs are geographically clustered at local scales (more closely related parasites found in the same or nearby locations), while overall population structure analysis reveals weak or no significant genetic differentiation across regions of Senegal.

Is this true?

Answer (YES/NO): YES